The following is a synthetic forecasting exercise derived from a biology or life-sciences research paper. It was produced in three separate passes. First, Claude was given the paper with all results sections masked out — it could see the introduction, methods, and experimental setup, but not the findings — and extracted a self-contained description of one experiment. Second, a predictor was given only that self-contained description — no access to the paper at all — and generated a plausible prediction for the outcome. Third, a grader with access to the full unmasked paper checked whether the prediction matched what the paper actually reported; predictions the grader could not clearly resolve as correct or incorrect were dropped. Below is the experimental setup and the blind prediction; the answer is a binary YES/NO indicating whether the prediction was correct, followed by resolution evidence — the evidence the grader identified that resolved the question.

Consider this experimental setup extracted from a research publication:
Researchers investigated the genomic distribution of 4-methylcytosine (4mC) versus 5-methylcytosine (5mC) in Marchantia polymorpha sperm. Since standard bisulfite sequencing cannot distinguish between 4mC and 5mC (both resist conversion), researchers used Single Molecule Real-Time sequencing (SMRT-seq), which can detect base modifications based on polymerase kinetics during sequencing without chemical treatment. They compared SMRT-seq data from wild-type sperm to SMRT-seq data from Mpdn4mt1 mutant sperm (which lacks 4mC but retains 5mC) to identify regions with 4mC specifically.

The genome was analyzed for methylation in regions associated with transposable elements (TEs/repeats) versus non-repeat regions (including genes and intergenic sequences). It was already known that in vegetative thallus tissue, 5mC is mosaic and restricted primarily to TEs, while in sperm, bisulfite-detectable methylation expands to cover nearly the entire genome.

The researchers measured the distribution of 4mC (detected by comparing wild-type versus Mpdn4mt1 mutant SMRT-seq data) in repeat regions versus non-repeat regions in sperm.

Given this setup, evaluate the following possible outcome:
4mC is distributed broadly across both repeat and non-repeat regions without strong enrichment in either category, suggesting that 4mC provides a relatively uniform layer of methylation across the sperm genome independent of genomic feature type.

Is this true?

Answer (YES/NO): NO